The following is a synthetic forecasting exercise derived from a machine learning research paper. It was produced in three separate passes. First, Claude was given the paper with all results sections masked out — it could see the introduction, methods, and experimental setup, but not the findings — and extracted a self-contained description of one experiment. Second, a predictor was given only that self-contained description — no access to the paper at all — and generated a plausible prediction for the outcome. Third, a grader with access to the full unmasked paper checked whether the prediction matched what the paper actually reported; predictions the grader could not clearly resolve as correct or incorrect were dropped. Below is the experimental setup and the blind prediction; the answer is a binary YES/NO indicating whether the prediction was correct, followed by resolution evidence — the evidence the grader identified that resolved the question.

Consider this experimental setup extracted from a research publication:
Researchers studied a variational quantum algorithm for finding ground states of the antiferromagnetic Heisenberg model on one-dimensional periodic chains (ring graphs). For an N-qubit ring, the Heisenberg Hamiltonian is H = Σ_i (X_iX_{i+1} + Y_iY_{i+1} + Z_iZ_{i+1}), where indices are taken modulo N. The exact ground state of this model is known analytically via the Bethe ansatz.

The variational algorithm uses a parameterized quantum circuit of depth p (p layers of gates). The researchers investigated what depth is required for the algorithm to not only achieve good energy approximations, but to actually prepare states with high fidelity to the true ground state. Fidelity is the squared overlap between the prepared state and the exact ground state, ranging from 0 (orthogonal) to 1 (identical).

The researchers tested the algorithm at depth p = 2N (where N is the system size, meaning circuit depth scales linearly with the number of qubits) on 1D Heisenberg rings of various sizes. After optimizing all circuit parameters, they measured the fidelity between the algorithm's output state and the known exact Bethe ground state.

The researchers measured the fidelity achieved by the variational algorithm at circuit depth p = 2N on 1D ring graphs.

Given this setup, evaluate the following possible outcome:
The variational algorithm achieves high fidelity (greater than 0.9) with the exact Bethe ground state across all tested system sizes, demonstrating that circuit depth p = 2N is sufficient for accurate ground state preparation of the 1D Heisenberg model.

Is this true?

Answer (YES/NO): YES